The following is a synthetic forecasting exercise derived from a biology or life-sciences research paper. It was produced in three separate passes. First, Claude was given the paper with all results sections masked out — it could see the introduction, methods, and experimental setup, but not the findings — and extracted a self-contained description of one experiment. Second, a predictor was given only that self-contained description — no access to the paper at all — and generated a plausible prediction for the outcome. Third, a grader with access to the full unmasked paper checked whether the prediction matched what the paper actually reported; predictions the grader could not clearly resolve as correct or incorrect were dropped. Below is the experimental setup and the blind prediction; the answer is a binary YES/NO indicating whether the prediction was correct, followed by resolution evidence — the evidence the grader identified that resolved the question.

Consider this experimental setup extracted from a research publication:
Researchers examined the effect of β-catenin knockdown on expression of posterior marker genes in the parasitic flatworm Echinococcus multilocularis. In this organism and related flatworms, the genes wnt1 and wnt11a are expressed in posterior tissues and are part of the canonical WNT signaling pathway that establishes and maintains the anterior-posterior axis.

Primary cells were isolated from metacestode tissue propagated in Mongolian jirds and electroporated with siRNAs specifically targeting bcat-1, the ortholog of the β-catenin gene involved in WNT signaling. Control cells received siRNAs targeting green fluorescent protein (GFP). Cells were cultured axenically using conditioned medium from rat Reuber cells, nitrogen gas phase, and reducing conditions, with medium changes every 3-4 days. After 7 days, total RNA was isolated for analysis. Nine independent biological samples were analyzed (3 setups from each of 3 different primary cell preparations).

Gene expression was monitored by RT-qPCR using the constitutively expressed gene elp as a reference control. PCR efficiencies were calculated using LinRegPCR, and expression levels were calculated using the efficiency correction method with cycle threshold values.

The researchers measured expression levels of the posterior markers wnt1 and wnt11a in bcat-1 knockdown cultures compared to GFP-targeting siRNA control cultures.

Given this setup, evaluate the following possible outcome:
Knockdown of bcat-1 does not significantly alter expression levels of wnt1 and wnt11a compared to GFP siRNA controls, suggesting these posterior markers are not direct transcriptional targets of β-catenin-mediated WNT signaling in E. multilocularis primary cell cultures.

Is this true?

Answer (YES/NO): NO